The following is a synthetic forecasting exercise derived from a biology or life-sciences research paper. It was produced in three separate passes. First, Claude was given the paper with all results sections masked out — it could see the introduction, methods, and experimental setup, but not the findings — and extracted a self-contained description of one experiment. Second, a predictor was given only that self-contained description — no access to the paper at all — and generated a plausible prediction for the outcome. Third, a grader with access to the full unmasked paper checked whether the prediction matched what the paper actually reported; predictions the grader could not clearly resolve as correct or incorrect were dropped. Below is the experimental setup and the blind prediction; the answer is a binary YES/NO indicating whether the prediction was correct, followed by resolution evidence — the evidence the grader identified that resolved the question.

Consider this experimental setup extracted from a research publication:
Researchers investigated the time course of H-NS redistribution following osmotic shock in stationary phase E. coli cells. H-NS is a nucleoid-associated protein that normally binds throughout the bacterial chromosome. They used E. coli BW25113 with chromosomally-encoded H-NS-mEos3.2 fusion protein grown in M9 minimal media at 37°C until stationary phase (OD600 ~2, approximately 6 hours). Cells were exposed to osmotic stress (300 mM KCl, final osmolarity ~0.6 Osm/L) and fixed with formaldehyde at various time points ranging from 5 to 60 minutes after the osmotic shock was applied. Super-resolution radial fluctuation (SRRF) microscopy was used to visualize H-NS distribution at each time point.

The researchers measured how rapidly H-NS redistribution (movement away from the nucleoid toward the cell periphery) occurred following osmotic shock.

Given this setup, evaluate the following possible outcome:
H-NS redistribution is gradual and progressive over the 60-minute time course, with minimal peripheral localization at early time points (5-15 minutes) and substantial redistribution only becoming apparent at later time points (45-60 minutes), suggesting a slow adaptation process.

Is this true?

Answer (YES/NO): NO